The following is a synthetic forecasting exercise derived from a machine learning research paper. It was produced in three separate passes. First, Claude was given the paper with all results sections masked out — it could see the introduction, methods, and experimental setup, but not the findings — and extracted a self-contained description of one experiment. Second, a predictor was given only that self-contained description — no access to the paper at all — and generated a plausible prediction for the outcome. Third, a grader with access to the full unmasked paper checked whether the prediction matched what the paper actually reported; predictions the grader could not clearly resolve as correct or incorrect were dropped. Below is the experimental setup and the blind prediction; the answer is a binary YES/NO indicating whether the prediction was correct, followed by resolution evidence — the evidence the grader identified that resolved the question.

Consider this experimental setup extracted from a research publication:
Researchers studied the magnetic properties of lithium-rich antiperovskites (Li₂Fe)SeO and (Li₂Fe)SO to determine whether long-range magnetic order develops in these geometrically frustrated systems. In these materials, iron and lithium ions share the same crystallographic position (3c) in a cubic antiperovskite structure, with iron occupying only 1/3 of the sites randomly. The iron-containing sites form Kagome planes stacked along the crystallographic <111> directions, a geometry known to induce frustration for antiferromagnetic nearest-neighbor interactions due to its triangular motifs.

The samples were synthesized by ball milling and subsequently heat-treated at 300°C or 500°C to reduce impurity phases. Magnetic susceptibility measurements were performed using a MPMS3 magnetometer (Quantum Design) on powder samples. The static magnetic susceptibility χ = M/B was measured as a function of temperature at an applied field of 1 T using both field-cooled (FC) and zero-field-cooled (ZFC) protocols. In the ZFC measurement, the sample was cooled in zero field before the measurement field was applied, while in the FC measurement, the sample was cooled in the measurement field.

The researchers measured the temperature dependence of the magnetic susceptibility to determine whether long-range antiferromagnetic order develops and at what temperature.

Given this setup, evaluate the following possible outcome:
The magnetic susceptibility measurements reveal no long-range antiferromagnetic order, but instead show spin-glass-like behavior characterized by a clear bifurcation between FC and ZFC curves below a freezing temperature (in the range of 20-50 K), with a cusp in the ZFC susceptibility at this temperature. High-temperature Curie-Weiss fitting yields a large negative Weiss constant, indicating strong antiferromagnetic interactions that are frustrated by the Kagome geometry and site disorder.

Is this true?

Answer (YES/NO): NO